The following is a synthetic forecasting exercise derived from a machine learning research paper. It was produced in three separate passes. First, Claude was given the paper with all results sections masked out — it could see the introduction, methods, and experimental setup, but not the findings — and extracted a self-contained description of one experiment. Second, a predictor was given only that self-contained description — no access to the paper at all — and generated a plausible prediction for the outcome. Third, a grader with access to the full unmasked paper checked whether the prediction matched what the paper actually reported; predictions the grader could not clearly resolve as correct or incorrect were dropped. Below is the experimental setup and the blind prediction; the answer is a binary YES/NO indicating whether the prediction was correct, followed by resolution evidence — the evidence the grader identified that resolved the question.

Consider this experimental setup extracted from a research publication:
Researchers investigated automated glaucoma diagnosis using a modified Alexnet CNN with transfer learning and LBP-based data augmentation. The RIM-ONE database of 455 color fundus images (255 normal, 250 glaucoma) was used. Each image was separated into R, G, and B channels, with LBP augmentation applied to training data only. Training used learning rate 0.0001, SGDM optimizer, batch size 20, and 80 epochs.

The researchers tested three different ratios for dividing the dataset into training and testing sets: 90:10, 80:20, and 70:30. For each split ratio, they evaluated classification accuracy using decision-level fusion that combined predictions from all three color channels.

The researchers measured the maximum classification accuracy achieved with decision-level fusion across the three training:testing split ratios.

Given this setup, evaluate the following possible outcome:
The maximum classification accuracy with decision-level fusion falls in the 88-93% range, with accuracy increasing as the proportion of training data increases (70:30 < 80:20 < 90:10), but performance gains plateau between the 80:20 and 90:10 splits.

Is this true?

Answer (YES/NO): NO